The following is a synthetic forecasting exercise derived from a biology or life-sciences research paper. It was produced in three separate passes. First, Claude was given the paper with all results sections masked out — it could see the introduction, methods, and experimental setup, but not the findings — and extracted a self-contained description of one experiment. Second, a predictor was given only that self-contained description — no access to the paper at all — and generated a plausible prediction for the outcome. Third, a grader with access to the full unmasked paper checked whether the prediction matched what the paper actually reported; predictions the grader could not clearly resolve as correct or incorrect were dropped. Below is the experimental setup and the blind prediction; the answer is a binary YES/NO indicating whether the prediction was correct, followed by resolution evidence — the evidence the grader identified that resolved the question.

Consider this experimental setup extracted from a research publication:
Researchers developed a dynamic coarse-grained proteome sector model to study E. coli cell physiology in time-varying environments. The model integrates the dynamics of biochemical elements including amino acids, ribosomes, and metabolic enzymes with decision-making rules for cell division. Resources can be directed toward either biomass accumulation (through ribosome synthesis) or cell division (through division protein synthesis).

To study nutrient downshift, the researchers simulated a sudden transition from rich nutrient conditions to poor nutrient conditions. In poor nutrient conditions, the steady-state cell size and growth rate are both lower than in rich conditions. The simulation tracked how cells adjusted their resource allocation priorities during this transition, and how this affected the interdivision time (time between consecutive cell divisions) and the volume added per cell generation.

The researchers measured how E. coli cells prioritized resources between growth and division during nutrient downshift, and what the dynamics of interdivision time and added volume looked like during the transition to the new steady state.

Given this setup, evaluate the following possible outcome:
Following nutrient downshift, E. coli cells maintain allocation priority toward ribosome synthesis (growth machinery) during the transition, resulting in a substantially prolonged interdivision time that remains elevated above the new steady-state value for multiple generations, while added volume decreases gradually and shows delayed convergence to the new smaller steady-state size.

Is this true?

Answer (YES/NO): NO